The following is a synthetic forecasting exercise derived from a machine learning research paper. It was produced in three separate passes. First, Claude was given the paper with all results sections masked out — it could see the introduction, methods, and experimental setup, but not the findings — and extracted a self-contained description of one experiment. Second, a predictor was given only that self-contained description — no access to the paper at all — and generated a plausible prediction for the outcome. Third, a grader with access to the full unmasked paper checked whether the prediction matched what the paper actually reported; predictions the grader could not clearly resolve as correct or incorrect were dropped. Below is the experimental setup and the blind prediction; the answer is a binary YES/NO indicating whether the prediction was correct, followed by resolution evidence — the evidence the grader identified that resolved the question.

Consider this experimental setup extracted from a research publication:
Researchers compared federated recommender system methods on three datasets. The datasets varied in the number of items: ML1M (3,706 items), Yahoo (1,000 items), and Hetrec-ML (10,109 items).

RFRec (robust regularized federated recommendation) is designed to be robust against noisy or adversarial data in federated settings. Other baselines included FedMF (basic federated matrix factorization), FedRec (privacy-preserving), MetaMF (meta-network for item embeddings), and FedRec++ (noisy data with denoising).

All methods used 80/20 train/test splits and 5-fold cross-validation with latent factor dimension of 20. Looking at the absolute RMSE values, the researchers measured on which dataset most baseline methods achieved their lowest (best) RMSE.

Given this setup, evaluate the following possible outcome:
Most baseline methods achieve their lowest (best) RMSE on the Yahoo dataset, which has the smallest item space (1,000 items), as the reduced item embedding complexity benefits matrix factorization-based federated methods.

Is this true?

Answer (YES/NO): NO